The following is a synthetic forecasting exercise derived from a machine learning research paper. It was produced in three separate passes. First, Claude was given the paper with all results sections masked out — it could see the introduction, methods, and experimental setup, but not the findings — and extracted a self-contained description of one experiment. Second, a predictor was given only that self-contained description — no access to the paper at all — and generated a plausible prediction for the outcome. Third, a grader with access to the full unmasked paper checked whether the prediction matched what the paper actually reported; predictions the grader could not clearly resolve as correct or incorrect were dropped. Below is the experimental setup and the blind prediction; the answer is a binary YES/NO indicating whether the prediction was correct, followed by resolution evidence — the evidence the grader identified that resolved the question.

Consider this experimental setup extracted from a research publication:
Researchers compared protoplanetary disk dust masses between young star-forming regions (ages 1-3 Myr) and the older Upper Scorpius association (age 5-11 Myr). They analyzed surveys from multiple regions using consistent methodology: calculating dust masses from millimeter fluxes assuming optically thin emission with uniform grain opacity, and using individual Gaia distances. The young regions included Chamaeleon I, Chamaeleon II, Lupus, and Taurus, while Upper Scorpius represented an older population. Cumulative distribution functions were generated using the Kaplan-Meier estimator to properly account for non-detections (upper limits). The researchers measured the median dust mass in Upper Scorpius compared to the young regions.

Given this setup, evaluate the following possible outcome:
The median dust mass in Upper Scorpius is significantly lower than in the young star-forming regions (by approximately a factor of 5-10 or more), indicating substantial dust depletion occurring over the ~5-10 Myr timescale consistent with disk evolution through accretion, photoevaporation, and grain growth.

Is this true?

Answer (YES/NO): YES